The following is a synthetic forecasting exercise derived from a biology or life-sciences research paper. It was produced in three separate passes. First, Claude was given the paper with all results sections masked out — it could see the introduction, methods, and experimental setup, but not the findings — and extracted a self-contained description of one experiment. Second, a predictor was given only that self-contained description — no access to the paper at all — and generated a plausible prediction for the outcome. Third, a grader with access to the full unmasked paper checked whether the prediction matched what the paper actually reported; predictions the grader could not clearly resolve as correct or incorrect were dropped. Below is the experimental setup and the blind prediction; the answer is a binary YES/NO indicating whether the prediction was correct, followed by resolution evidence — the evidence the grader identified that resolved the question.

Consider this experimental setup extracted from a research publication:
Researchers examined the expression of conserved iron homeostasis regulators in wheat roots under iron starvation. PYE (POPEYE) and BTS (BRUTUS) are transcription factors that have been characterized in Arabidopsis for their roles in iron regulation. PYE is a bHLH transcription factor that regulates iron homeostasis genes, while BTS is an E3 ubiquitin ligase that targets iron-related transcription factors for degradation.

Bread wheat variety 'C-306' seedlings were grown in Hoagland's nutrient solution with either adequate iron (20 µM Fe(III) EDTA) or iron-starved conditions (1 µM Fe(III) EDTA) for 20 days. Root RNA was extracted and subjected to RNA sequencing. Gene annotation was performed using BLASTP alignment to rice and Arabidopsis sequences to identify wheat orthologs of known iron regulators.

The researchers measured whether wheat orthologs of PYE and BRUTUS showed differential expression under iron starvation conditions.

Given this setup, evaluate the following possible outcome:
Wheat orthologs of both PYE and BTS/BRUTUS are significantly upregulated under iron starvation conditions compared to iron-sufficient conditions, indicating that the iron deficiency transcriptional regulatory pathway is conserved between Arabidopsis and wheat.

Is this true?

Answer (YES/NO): YES